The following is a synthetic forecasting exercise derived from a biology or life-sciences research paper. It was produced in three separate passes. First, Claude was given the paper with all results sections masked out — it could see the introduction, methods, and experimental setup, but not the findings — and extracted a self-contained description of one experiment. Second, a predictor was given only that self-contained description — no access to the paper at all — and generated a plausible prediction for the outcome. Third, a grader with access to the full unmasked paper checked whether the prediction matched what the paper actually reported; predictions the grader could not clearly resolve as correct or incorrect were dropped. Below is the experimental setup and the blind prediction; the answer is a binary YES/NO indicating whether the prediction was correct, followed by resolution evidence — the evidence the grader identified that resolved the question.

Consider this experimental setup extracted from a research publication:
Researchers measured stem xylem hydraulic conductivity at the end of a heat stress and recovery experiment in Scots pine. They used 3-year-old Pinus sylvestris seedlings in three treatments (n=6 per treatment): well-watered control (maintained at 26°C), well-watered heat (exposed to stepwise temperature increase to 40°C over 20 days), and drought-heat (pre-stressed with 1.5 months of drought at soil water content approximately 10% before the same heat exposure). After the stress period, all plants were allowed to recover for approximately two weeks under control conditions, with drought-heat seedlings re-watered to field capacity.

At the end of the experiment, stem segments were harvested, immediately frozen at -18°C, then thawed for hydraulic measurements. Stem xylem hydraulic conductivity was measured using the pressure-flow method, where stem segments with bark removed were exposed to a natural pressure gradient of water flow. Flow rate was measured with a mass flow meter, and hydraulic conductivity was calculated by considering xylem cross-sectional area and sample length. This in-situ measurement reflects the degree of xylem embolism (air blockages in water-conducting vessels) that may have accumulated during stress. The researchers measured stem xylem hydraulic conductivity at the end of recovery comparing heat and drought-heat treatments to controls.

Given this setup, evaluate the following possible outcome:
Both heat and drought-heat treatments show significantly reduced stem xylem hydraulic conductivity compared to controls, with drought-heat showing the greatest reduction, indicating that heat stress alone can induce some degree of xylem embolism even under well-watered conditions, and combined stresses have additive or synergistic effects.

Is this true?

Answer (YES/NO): NO